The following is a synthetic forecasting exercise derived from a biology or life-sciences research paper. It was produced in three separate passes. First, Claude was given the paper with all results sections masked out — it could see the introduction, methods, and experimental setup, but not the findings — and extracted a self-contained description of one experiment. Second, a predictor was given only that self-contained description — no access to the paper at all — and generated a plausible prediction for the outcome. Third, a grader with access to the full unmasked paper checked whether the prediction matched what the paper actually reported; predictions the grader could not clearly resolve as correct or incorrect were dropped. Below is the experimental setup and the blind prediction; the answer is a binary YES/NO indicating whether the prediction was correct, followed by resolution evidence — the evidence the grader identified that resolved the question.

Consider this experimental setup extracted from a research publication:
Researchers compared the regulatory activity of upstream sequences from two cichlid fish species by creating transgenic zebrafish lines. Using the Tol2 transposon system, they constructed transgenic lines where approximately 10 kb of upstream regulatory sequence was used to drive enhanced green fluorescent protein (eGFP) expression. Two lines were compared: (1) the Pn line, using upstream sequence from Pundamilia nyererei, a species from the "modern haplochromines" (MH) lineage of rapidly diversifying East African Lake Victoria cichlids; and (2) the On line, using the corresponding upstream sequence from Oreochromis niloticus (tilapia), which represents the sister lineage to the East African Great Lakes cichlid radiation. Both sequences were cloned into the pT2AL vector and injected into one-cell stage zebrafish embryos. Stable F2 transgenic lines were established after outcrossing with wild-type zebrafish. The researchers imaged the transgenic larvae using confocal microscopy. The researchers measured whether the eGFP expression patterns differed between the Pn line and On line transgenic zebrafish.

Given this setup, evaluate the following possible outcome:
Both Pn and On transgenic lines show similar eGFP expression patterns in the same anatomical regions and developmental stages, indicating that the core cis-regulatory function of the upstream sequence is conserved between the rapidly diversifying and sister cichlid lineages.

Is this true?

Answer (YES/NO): NO